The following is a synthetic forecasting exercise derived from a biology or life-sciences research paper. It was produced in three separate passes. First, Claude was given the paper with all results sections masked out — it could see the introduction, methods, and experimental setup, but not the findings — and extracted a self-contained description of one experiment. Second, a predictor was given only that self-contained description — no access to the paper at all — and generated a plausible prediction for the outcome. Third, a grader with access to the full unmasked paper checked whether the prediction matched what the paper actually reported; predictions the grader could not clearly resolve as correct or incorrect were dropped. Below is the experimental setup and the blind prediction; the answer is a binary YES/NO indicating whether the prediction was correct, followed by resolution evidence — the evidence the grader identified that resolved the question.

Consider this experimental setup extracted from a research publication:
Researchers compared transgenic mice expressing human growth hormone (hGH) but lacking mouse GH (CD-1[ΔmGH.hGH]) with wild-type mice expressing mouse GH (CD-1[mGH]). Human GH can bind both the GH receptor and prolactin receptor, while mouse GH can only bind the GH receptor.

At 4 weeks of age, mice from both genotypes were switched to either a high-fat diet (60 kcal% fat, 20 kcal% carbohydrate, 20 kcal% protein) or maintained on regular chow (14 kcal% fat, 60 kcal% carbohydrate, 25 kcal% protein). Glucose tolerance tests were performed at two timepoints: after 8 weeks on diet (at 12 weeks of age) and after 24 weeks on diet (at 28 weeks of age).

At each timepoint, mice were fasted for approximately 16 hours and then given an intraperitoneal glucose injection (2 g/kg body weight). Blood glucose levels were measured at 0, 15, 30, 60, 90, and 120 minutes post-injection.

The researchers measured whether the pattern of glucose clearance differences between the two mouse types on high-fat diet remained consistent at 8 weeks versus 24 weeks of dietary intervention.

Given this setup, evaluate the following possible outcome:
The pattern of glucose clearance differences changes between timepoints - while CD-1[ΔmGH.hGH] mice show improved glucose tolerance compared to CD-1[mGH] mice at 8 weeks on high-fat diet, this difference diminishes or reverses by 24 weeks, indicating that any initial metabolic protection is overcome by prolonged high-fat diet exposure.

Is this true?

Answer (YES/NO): YES